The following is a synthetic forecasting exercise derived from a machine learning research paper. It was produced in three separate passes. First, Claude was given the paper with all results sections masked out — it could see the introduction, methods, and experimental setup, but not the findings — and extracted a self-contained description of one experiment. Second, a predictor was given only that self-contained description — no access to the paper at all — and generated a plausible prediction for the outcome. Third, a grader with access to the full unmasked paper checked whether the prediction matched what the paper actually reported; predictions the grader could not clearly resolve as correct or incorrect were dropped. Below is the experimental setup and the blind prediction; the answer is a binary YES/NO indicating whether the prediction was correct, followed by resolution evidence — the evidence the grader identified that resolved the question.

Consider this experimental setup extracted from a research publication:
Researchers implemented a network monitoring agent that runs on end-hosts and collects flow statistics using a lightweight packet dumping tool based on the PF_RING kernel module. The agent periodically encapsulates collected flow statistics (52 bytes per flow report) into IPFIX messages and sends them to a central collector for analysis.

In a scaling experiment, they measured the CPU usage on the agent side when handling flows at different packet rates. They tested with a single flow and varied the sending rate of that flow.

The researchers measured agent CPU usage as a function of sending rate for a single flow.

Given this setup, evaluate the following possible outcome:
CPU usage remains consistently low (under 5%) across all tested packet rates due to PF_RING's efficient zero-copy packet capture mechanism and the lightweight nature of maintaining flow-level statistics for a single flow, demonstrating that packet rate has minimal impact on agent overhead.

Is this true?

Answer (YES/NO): NO